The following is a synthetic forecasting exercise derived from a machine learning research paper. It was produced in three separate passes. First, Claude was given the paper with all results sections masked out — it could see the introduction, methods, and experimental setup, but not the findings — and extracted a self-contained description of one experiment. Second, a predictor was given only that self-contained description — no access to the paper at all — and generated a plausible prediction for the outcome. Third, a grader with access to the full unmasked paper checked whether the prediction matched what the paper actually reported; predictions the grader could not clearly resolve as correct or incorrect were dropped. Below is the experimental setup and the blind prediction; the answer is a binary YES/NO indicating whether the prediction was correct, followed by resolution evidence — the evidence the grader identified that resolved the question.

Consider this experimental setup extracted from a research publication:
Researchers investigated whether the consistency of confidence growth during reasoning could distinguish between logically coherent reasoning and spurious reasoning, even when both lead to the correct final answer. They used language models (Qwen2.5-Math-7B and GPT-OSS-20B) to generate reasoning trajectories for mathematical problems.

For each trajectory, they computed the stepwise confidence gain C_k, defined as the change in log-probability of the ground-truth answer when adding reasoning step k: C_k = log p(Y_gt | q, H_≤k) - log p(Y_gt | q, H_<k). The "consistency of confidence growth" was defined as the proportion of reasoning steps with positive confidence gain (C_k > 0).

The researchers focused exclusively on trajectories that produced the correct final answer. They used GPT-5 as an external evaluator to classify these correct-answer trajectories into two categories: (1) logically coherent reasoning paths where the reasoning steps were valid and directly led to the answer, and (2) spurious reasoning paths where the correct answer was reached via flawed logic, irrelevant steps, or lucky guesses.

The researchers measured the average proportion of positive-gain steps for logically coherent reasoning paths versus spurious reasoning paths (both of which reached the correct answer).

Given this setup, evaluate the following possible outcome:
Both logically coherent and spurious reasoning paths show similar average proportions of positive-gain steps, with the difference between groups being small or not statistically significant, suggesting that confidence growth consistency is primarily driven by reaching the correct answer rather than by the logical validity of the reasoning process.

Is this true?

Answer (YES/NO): NO